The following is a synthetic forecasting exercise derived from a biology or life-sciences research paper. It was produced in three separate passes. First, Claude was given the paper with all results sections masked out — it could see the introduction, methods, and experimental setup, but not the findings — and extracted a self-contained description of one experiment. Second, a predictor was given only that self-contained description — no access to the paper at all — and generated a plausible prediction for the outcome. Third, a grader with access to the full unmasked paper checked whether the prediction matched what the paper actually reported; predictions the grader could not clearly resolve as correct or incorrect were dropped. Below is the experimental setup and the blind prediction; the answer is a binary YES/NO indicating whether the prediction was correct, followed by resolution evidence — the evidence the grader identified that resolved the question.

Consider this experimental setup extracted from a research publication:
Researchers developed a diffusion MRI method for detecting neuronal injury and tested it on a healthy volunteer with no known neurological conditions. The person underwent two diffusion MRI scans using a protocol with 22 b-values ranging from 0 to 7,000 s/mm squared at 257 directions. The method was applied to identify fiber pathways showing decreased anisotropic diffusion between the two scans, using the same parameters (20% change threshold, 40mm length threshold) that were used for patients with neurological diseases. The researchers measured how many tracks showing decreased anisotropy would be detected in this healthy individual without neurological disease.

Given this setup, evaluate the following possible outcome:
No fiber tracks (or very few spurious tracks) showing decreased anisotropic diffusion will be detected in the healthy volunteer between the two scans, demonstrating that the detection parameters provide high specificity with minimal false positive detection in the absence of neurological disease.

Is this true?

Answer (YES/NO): YES